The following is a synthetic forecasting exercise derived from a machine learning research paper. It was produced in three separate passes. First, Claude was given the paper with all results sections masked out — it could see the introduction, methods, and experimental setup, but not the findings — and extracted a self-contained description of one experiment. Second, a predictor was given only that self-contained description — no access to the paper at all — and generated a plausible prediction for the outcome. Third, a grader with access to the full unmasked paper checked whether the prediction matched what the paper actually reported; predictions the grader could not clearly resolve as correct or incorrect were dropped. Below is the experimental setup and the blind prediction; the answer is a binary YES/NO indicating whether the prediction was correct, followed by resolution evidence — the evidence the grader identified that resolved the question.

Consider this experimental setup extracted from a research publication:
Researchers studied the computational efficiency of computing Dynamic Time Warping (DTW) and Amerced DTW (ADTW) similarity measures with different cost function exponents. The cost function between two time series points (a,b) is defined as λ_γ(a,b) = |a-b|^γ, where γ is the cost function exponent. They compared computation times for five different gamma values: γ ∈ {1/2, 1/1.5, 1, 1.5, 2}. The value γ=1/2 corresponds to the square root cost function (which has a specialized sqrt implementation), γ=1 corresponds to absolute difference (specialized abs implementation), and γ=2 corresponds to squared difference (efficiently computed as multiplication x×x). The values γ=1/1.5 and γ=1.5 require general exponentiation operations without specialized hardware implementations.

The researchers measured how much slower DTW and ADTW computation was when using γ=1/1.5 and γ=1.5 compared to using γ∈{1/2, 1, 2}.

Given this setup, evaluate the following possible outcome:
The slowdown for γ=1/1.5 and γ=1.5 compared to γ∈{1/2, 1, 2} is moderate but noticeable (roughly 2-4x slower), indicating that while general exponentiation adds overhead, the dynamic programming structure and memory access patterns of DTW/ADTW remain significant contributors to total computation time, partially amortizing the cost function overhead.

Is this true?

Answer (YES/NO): NO